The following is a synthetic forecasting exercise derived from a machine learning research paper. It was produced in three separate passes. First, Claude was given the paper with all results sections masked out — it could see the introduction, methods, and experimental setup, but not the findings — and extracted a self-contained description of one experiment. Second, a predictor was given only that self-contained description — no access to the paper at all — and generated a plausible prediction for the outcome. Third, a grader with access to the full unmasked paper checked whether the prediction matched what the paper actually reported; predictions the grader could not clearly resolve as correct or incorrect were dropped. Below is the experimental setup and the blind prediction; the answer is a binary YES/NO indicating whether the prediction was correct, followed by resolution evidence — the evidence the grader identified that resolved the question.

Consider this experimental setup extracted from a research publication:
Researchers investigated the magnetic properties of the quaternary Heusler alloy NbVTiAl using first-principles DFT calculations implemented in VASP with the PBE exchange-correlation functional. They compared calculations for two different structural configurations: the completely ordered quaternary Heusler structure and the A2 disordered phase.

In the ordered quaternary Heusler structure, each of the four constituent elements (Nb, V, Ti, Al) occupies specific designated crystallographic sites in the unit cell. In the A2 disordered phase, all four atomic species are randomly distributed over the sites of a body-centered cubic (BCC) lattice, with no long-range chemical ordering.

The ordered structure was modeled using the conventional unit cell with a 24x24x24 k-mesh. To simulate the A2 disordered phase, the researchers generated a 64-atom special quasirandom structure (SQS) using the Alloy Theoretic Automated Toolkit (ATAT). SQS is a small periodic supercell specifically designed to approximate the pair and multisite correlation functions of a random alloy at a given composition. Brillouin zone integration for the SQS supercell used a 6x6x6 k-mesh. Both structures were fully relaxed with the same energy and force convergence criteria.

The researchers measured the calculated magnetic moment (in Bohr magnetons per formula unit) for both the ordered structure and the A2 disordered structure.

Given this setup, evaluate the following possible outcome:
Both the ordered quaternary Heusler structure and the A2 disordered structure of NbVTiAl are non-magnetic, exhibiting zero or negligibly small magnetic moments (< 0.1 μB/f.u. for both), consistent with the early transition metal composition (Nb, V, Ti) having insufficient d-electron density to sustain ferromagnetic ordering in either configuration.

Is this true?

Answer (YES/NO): NO